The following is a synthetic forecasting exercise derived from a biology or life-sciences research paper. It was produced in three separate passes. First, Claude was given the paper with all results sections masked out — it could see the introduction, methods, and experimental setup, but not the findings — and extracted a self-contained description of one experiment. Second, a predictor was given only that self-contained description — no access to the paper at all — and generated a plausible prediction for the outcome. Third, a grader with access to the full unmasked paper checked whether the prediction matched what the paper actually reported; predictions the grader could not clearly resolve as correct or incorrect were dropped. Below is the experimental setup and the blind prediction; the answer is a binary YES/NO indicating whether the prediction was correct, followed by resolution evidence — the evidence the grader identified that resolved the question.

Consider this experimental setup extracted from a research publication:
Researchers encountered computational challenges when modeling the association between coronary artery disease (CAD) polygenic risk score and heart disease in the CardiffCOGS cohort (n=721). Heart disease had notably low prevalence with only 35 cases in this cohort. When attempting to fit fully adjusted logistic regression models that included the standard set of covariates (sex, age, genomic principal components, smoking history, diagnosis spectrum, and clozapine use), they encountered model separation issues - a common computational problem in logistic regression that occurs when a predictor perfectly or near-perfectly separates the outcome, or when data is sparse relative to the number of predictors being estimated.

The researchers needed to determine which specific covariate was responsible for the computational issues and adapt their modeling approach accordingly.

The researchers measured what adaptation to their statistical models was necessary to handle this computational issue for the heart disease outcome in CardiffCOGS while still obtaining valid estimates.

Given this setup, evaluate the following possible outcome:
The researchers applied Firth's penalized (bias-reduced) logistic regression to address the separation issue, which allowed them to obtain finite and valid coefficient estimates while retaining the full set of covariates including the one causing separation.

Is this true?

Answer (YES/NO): NO